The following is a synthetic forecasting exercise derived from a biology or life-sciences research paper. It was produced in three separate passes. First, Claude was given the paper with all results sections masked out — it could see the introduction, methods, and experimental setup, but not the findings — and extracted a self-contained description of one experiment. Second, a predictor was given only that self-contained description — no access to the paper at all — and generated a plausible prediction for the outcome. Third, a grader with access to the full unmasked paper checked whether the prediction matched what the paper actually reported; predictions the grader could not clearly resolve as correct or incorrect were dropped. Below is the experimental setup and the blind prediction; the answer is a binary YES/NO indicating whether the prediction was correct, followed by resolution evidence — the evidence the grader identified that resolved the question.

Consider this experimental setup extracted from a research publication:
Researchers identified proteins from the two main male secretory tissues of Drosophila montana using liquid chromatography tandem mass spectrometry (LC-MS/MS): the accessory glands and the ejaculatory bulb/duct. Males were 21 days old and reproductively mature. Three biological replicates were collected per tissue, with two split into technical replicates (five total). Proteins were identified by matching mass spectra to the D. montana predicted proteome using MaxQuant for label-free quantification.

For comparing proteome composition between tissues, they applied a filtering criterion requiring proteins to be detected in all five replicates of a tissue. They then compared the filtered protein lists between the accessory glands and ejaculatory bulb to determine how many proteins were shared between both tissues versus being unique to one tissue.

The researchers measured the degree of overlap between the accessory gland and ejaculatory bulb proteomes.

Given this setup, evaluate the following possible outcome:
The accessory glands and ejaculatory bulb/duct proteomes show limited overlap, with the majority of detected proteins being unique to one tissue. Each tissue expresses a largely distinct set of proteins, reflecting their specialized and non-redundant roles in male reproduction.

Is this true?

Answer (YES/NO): NO